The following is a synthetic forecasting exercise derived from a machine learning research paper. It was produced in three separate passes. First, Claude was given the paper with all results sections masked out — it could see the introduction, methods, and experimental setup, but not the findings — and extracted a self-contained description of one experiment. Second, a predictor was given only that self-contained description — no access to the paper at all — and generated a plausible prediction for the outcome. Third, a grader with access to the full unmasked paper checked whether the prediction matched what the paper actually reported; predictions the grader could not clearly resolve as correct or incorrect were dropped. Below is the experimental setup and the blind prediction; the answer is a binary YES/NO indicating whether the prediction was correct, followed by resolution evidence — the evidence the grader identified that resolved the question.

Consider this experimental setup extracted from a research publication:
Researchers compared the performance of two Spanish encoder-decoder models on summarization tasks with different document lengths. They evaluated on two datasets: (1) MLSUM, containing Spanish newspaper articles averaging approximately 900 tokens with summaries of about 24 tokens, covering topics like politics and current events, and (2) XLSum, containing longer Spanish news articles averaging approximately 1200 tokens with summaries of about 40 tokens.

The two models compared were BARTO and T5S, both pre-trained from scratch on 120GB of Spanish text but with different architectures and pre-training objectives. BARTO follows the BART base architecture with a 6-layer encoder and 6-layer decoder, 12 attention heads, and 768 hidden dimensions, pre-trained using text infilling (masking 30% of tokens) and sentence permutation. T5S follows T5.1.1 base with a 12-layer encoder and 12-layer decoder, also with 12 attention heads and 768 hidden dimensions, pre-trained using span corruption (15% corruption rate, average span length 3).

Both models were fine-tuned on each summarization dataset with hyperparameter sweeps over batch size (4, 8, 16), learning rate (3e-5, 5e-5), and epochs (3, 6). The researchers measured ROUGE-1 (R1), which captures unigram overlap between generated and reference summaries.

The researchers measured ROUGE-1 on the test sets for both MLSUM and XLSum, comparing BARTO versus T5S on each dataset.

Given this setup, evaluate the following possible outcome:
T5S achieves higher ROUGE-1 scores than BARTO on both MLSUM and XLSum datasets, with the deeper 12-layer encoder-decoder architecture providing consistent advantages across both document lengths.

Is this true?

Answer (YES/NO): NO